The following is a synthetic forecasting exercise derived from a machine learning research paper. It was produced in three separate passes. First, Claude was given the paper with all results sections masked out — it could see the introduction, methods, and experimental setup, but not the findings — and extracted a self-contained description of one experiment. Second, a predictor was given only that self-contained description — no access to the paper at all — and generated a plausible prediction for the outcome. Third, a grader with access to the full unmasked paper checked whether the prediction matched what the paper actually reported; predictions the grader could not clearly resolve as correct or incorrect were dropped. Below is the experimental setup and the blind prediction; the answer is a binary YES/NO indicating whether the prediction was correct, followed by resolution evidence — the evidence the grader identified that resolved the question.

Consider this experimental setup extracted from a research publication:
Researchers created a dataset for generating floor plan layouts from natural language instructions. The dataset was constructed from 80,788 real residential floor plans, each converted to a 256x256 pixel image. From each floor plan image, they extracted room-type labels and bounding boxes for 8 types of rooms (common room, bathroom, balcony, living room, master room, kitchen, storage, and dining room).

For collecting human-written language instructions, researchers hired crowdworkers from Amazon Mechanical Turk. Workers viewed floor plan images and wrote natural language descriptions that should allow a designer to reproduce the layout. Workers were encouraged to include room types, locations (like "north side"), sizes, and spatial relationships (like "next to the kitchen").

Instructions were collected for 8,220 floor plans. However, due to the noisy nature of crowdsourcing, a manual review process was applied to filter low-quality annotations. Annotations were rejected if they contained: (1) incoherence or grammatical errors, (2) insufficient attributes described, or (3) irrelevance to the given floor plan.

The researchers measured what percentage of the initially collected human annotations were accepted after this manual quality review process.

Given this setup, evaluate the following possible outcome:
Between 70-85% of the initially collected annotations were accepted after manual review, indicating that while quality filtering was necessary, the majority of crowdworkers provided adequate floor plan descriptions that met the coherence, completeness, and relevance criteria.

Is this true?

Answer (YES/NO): NO